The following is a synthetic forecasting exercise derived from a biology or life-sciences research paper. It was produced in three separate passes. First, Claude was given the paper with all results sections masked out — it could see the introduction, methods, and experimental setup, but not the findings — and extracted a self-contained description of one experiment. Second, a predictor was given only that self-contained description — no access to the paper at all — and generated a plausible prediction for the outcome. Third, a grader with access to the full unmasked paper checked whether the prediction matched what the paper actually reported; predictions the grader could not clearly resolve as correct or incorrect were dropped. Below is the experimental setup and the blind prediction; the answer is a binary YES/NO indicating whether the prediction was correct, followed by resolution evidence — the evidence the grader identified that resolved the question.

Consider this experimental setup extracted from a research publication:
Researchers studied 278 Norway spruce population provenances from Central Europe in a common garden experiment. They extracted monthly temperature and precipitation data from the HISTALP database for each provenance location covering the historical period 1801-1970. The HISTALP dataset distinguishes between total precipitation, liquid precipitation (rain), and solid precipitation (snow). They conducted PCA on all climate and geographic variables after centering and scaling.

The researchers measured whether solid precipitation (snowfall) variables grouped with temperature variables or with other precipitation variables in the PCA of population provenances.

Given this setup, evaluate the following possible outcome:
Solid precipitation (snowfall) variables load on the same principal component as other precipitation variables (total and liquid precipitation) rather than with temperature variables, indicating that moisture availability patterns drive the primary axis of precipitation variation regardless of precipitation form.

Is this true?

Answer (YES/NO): NO